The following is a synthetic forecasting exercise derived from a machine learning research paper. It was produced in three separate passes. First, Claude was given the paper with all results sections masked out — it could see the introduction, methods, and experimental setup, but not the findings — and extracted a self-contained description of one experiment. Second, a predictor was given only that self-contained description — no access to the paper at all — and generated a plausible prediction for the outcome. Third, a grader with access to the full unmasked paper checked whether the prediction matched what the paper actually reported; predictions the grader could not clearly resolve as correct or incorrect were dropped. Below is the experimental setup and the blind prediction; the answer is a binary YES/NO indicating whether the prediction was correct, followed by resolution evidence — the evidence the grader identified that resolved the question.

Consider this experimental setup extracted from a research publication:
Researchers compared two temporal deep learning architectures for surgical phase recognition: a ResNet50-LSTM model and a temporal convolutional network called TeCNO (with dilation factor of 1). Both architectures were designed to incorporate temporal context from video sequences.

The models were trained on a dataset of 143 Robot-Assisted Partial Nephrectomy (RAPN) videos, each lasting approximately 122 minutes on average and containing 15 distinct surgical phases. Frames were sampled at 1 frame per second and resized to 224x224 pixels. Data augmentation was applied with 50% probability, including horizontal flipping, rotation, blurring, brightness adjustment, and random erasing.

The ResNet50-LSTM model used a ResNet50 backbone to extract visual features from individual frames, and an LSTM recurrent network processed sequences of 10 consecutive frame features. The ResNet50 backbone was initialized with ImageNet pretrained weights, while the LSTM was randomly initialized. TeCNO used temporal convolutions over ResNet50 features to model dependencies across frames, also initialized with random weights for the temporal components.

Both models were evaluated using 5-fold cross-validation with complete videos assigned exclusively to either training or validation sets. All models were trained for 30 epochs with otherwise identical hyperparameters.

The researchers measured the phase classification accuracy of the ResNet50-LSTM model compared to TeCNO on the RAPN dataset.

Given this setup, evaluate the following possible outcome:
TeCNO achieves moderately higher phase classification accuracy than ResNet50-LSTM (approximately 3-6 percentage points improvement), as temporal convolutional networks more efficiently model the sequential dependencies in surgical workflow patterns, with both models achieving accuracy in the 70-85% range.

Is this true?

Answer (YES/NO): NO